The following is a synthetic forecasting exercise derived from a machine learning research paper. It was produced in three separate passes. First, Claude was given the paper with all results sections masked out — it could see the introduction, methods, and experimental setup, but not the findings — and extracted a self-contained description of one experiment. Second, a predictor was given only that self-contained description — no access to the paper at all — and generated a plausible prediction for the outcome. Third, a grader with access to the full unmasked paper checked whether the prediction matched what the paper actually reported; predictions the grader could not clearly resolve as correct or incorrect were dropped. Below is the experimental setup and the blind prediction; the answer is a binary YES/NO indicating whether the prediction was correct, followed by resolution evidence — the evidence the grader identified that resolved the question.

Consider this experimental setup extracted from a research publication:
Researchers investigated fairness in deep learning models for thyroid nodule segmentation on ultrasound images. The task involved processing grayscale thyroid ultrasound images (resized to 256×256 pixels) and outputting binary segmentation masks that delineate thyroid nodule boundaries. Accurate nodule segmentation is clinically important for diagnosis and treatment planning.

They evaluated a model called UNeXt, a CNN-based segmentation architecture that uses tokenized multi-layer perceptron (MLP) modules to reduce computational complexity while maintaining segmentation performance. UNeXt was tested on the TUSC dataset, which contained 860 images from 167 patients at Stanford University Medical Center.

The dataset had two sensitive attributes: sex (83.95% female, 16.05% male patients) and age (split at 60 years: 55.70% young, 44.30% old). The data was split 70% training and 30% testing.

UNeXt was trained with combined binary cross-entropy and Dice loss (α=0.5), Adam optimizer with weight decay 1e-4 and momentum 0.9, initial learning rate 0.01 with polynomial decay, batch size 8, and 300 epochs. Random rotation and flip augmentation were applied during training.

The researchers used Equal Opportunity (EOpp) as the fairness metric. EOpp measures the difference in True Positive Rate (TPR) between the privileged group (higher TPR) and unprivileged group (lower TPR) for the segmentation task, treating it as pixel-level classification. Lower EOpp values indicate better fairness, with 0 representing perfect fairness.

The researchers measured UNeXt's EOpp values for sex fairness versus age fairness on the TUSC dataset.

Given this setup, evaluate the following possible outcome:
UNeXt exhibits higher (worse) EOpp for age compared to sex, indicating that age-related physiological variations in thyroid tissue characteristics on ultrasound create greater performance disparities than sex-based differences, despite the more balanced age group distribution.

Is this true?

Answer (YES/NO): YES